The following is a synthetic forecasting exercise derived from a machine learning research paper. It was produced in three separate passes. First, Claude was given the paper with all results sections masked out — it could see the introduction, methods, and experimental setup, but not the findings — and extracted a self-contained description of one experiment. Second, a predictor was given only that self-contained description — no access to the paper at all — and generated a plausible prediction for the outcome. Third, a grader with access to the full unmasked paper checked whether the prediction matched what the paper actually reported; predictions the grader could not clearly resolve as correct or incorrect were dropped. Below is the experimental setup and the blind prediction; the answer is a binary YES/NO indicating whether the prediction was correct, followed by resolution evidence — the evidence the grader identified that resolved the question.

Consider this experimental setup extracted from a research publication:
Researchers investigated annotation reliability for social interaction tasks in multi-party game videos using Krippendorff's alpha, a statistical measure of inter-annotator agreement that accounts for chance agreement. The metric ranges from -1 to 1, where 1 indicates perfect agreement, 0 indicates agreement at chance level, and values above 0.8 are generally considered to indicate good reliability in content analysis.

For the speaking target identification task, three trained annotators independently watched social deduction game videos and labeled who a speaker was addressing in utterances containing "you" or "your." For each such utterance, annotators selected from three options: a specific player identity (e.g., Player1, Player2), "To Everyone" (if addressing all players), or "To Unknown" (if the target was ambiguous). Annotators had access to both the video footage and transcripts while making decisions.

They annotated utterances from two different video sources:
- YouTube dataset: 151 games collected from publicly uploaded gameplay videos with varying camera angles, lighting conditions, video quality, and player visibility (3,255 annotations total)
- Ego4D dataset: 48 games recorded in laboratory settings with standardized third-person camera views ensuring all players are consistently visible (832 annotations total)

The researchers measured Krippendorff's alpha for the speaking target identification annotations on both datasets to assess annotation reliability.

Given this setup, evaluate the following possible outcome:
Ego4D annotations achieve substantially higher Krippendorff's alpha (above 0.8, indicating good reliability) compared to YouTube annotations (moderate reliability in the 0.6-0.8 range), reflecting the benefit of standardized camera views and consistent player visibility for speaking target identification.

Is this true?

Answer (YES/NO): NO